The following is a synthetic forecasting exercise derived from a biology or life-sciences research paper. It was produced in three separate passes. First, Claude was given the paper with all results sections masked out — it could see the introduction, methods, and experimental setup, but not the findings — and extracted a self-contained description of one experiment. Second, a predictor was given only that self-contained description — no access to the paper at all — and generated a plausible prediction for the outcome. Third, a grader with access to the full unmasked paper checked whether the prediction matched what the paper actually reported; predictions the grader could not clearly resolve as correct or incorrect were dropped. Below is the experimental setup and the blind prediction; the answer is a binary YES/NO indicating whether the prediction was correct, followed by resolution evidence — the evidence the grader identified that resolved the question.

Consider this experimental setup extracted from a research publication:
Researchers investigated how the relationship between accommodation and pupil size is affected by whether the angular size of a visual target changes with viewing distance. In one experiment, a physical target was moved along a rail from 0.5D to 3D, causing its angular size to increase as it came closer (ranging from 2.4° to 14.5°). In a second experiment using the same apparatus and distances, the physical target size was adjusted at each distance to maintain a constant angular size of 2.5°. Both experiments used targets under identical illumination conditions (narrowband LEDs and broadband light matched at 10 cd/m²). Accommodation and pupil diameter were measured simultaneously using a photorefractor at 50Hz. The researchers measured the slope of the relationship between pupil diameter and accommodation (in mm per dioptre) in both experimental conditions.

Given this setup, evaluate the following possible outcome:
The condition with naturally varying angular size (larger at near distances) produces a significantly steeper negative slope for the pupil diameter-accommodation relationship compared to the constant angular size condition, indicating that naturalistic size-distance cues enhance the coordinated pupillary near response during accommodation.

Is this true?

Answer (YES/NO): YES